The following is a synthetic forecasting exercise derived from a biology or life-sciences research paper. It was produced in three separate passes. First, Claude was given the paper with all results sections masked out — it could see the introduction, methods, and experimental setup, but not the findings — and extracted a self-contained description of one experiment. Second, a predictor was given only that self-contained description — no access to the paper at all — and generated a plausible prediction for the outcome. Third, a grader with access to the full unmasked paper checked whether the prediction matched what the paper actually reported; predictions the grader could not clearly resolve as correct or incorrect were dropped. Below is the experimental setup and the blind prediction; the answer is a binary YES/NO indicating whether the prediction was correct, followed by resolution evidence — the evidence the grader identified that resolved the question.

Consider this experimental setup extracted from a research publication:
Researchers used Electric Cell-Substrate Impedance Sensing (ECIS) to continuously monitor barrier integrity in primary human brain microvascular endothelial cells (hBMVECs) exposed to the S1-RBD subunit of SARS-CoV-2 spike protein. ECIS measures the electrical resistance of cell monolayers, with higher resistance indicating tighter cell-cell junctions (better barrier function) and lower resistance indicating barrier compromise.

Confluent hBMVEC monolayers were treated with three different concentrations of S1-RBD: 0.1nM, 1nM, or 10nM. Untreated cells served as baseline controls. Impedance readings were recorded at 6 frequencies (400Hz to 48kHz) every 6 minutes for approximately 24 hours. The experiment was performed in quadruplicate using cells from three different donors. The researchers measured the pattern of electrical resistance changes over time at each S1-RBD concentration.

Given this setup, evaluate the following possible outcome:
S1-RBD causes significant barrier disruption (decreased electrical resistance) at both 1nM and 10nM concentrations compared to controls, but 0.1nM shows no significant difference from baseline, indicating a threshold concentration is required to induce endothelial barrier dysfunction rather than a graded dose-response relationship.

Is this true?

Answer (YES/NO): NO